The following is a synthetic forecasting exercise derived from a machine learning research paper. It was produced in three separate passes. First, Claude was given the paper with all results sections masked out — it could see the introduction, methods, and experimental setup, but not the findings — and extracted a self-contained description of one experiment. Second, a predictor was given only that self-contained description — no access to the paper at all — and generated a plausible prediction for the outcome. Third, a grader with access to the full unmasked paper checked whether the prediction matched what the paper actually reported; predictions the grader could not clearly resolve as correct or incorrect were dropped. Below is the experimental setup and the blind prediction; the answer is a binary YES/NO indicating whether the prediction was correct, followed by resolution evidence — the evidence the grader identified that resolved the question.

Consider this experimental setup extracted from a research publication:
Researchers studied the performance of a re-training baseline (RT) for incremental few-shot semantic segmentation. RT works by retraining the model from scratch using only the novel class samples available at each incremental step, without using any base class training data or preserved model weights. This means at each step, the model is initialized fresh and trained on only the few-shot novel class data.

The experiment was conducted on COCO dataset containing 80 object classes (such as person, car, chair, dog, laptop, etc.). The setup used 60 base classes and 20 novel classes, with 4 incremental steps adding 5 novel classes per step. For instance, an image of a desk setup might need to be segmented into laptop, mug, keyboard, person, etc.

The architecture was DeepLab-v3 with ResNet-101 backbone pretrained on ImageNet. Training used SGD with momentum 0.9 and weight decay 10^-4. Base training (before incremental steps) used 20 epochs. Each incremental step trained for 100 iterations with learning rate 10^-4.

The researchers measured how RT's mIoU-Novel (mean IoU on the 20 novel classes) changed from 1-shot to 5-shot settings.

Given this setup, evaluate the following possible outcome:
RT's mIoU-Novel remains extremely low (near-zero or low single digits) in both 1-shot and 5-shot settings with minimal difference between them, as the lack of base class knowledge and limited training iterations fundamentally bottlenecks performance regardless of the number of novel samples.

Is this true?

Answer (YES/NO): NO